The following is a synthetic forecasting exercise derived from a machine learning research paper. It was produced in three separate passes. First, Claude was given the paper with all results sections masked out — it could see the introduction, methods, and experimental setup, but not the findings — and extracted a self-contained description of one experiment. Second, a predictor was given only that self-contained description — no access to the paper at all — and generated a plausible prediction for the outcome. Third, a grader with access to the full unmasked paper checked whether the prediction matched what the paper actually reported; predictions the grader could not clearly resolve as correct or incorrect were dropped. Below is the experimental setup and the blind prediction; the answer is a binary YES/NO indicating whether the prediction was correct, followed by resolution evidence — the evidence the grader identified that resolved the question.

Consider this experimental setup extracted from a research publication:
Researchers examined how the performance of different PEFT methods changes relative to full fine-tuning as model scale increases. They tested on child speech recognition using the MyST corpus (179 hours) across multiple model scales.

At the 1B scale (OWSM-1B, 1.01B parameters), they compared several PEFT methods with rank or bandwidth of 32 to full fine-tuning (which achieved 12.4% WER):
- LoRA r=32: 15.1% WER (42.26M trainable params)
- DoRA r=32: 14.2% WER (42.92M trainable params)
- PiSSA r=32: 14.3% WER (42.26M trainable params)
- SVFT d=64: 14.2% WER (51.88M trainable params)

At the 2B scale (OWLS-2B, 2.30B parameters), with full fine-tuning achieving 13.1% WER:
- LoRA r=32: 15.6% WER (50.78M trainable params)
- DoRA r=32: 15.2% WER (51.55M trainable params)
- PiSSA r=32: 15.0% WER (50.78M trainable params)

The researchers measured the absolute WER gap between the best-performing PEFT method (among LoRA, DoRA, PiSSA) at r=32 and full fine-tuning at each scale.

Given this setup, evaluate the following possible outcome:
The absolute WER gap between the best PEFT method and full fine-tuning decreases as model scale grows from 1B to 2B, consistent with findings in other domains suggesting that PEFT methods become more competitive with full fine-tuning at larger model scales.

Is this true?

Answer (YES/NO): NO